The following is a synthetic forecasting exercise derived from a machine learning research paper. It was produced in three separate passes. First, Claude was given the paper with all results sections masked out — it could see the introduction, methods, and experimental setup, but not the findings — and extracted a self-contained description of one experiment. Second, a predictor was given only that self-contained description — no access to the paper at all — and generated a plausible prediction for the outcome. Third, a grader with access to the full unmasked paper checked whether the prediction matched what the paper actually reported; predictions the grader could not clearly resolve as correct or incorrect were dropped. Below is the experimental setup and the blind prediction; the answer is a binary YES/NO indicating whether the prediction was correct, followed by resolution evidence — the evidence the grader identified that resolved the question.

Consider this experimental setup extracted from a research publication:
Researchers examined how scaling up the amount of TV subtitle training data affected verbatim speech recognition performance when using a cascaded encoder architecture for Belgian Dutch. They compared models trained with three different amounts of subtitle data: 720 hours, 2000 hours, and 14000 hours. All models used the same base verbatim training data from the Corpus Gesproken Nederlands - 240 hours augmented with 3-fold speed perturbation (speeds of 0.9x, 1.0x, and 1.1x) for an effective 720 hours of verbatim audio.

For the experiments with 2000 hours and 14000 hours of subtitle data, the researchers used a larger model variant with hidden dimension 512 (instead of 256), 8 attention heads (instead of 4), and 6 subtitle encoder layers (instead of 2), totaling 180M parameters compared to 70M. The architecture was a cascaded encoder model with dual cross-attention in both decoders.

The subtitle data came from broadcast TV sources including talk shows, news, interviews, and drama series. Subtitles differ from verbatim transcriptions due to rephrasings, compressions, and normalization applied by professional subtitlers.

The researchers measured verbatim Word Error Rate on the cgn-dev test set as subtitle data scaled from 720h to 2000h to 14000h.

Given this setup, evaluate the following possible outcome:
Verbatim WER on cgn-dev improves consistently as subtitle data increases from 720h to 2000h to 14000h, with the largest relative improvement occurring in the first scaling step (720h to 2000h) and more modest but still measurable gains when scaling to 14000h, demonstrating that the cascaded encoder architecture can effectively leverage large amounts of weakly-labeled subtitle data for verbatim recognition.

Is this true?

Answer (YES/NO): YES